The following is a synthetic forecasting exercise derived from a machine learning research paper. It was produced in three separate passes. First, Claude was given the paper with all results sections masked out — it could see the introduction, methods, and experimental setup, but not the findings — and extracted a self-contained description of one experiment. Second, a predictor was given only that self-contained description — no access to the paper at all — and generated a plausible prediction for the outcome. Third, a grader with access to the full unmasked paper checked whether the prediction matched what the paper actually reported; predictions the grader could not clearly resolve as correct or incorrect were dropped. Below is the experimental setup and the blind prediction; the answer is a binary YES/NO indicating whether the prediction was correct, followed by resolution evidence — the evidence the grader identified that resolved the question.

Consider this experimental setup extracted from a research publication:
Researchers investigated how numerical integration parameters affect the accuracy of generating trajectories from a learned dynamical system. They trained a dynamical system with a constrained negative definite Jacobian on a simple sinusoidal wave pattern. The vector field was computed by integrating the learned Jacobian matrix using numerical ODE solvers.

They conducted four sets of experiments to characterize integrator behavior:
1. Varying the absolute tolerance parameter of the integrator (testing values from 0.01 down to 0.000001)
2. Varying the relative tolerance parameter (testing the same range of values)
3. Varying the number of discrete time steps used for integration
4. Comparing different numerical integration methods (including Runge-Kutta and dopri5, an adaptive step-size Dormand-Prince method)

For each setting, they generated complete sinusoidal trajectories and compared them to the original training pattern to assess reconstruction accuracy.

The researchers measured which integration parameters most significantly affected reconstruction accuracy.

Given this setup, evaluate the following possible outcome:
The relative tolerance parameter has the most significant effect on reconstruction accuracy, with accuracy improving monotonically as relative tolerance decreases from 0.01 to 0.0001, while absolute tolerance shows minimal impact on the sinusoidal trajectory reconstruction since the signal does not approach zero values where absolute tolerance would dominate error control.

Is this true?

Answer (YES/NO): NO